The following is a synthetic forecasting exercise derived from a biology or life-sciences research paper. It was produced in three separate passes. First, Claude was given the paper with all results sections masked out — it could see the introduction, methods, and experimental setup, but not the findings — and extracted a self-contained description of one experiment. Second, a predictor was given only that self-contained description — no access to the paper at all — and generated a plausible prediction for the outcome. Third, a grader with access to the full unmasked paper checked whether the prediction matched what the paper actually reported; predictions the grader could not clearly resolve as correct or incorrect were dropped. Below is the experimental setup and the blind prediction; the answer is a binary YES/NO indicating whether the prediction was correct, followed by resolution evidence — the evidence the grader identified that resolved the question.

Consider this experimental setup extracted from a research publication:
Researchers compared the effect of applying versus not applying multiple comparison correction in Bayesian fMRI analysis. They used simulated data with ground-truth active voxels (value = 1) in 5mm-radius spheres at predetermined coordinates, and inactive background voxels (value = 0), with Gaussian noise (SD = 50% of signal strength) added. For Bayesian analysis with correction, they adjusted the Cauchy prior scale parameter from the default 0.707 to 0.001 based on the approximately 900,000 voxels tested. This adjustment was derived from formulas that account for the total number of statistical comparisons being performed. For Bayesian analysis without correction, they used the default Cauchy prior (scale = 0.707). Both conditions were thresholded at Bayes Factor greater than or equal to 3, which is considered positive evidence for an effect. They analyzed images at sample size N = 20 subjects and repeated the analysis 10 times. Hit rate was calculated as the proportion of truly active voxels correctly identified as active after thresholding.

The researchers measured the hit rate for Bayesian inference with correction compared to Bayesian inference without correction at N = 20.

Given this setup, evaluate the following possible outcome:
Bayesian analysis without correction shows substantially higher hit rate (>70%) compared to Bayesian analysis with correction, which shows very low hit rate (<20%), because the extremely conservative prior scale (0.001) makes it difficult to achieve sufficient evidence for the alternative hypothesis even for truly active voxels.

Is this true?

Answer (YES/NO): NO